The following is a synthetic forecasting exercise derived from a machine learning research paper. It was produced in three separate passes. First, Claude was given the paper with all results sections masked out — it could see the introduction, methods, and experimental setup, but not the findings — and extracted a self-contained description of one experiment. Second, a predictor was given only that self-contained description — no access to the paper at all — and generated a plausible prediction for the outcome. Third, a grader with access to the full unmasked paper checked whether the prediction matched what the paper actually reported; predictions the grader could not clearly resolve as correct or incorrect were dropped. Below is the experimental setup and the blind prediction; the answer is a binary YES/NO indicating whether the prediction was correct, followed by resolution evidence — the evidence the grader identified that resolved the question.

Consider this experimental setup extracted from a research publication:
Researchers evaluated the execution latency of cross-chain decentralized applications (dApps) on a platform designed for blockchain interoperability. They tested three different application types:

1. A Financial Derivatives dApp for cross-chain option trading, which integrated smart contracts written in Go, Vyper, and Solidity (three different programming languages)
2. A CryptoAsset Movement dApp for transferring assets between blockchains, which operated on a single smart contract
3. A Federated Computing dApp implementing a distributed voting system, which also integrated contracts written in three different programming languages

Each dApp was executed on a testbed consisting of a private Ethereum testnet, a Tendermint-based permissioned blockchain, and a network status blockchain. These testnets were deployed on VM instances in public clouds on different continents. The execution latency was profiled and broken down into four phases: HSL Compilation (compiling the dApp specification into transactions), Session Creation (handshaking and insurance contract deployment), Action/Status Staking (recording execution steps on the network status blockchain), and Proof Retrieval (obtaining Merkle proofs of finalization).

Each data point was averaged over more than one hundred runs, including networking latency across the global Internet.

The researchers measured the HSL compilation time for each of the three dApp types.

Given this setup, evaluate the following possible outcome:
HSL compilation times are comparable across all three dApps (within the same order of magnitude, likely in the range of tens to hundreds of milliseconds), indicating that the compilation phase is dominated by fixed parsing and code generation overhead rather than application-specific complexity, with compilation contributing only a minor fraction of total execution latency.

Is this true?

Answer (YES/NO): NO